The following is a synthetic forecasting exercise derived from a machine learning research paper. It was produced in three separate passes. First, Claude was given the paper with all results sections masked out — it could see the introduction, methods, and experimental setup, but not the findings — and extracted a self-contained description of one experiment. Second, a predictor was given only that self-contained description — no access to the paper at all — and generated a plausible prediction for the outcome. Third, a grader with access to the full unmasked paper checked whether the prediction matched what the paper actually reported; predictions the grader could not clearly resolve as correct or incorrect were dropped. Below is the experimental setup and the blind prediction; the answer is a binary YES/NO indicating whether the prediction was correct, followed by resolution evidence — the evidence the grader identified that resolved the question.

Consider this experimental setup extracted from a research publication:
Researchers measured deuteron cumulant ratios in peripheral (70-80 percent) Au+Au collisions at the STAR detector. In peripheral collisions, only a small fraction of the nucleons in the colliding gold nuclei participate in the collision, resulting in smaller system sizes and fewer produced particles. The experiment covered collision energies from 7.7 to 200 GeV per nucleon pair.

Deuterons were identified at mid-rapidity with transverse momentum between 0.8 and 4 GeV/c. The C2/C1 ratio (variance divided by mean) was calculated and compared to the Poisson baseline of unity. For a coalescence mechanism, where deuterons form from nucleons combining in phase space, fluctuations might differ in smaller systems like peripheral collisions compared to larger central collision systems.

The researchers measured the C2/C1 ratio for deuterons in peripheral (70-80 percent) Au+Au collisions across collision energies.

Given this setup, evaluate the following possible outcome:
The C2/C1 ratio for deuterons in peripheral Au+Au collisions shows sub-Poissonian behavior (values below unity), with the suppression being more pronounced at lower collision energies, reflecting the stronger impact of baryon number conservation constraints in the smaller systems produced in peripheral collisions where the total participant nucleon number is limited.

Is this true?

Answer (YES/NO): NO